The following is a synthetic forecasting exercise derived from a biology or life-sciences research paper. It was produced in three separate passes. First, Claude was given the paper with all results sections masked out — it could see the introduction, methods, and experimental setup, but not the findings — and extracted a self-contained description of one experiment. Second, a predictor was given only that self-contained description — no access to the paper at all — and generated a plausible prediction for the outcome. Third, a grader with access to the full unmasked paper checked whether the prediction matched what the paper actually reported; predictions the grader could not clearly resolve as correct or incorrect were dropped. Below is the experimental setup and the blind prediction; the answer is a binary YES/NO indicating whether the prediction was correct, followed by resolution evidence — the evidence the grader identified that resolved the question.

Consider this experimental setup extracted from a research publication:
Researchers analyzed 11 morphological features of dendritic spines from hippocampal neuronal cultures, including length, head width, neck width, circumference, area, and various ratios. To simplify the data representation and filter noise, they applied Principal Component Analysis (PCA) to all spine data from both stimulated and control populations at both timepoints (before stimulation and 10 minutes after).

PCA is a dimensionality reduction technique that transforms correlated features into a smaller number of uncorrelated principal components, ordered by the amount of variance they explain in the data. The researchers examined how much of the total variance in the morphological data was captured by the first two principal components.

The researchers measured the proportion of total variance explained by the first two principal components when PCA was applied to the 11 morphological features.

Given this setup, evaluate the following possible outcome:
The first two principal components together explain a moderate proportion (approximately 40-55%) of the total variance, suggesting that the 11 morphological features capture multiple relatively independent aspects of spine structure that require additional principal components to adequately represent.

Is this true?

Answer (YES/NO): NO